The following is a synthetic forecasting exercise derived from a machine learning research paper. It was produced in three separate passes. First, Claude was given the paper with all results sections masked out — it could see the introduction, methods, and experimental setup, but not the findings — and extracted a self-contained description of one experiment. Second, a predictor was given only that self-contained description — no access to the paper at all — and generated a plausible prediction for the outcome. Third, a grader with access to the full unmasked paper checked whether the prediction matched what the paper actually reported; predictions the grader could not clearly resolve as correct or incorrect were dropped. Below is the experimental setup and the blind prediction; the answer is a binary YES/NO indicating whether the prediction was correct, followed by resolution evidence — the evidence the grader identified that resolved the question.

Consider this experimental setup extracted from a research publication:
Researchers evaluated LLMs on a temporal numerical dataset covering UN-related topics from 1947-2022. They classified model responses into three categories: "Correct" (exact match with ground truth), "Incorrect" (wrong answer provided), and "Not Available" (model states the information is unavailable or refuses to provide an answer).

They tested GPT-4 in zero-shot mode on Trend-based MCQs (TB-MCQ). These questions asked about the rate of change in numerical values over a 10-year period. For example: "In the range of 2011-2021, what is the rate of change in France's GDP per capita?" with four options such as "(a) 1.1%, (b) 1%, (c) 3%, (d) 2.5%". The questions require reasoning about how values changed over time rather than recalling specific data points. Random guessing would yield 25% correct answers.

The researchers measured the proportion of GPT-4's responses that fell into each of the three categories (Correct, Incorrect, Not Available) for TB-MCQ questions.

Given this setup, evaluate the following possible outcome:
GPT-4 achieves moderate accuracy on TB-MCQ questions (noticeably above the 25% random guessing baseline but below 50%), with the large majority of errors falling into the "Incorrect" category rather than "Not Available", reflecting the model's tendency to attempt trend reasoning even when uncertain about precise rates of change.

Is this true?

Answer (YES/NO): NO